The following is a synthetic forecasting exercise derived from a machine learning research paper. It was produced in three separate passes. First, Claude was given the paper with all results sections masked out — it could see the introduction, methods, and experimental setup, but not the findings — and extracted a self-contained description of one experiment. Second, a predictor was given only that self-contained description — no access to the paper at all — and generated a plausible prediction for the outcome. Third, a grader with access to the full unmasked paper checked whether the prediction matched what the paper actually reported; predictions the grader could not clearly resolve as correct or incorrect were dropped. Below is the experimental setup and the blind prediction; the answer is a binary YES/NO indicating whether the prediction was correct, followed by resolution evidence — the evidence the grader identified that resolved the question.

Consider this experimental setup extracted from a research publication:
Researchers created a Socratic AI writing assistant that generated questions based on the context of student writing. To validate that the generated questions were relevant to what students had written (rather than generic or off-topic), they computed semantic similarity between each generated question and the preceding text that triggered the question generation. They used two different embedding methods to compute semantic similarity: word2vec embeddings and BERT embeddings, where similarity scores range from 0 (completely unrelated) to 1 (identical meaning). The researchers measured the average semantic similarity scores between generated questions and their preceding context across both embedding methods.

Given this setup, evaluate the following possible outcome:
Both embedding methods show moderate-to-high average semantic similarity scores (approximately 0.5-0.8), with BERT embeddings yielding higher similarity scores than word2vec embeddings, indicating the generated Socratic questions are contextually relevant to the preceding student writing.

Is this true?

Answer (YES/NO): YES